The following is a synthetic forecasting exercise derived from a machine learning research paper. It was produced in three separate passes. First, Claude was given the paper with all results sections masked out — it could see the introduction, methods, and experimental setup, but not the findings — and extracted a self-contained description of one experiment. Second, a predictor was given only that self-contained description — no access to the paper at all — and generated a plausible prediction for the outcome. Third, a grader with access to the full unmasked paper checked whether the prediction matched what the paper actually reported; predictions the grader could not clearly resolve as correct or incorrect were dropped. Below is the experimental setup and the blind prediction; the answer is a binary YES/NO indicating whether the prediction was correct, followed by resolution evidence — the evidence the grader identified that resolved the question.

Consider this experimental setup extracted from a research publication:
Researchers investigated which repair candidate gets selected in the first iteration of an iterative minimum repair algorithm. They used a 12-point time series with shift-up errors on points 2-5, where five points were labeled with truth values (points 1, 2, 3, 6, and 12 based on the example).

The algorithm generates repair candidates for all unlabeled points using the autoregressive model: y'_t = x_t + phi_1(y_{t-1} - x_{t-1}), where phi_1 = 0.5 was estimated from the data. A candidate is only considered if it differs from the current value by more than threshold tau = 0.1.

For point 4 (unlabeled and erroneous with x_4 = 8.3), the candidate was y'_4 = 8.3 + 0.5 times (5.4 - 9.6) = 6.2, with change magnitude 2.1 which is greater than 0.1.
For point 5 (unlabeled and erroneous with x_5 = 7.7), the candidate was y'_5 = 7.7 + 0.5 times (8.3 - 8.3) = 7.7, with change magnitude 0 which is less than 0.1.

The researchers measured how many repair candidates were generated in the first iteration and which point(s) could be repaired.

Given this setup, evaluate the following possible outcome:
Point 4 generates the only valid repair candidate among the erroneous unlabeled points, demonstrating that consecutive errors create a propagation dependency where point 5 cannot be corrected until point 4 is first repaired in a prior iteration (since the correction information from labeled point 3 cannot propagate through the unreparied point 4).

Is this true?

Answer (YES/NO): YES